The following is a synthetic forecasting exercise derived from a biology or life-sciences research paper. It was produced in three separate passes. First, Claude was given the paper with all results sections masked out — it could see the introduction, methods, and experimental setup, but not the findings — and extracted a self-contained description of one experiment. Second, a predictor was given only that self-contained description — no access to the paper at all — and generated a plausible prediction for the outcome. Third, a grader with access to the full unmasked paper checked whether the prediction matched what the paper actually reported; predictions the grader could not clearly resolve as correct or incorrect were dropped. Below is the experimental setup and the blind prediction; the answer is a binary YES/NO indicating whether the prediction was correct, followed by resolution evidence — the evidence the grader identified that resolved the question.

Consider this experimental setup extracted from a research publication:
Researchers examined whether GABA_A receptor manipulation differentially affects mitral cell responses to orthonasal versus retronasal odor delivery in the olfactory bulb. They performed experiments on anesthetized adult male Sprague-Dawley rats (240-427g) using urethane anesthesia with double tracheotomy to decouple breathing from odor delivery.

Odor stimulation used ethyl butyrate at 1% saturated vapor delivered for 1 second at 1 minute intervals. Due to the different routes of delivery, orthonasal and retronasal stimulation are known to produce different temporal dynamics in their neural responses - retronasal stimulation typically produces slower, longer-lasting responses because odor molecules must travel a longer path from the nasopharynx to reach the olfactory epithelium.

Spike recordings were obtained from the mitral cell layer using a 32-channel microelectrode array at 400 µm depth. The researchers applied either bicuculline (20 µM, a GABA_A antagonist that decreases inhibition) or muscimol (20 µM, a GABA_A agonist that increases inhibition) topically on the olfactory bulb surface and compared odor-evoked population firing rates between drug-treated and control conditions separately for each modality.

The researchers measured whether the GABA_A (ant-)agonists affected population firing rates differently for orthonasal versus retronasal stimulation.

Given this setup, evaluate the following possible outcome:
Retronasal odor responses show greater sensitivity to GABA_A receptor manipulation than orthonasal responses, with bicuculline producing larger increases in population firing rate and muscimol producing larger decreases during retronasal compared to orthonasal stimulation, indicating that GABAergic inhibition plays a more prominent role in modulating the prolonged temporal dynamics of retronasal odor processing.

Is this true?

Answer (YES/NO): NO